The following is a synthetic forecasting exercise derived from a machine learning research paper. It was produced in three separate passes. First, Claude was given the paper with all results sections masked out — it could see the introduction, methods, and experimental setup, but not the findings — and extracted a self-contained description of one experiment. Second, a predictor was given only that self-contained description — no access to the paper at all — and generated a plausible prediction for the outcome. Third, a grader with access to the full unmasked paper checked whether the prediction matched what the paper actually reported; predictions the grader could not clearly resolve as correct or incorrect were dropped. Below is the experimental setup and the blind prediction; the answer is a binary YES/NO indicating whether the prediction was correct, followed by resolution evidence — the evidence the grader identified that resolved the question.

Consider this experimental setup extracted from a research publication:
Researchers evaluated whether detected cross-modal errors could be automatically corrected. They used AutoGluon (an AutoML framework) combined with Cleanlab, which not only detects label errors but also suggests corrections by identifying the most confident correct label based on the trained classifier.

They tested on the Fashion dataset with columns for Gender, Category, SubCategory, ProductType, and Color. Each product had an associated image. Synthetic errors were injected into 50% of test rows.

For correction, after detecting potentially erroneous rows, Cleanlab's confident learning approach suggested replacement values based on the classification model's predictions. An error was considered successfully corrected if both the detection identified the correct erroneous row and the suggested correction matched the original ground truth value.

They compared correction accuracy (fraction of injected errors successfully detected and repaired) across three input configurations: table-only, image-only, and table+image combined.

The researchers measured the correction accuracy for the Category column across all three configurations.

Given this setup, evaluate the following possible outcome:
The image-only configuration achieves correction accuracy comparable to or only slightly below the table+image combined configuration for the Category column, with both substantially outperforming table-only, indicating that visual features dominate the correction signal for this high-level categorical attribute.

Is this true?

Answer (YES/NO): NO